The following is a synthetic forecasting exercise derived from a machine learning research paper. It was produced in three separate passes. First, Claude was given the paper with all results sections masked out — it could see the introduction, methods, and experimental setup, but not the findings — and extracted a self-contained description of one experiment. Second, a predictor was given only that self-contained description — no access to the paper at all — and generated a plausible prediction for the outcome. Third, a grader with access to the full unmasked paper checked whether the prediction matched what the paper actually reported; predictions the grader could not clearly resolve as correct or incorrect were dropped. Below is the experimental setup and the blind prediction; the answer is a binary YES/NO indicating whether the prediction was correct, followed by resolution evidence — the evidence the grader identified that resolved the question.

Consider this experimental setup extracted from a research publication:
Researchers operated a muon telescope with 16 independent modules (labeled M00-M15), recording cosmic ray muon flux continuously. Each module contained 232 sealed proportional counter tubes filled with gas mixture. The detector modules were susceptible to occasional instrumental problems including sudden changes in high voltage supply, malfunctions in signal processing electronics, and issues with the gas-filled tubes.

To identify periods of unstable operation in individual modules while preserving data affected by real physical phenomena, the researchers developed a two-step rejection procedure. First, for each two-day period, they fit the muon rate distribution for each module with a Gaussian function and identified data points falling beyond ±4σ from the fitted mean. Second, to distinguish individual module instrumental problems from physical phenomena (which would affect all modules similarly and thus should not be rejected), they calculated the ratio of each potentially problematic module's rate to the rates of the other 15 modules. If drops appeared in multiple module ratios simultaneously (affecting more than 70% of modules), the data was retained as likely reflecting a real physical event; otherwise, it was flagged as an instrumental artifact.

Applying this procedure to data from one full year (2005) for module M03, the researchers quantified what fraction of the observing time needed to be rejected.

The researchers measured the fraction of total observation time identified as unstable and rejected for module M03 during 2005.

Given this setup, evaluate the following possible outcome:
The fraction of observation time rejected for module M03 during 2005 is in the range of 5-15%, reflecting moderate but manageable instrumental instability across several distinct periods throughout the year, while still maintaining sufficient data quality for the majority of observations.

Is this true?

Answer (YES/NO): NO